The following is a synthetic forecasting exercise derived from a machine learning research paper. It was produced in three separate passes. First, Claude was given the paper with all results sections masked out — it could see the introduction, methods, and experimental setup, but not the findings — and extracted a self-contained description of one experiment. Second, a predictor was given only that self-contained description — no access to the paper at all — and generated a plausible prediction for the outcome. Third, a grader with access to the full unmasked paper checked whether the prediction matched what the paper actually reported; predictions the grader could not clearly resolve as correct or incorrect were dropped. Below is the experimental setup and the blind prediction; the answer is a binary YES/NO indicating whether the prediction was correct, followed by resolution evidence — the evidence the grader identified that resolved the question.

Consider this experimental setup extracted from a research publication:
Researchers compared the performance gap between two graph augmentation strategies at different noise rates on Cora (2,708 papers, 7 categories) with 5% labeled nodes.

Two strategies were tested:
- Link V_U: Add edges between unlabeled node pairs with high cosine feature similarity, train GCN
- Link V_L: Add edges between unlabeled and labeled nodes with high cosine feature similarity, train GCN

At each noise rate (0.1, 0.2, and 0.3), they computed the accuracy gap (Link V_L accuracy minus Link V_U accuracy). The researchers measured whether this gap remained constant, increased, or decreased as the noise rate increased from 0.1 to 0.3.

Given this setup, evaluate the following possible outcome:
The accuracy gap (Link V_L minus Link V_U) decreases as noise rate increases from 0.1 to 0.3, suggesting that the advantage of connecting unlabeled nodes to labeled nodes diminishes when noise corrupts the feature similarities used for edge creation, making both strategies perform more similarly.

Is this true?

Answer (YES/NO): NO